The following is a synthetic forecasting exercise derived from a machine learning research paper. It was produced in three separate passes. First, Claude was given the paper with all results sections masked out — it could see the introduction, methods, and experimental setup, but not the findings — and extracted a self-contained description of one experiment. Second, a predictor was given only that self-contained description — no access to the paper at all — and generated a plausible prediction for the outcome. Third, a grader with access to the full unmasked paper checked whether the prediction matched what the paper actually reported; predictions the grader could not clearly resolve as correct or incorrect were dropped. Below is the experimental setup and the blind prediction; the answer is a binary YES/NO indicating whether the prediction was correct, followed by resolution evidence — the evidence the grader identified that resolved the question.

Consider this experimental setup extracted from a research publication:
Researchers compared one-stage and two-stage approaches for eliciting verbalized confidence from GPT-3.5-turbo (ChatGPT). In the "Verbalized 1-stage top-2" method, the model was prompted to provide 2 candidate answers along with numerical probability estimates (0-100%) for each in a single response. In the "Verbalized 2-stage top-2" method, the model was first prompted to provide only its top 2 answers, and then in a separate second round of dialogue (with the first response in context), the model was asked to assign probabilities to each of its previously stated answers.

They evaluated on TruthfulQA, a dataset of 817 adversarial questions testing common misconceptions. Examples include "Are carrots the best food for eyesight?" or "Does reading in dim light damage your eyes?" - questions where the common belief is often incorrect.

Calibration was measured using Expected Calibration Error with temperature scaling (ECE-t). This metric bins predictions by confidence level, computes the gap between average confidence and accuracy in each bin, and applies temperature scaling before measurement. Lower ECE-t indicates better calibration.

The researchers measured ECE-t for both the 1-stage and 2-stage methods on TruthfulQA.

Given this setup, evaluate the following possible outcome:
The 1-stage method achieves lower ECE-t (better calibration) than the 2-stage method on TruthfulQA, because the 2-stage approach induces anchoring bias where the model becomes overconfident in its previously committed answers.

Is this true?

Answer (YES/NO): NO